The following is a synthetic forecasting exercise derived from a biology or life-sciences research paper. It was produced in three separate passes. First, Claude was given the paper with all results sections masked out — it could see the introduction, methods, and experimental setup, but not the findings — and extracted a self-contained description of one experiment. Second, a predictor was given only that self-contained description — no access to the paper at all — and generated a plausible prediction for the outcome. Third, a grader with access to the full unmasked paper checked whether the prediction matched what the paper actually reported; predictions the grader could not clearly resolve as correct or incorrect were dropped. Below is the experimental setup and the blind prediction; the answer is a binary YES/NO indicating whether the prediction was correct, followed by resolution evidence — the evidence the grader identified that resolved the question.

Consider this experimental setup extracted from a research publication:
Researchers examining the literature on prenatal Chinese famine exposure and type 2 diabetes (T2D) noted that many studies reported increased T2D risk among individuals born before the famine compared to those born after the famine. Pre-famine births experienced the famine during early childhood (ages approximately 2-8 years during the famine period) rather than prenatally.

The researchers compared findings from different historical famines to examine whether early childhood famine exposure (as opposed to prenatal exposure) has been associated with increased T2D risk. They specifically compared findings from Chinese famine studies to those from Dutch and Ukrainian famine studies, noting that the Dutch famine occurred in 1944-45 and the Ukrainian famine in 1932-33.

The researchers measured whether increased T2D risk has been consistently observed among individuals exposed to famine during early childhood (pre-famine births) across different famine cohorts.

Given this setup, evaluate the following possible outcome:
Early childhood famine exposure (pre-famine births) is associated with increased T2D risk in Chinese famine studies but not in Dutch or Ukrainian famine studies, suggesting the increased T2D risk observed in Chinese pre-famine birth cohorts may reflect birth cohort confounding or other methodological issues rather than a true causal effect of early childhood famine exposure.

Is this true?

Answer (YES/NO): YES